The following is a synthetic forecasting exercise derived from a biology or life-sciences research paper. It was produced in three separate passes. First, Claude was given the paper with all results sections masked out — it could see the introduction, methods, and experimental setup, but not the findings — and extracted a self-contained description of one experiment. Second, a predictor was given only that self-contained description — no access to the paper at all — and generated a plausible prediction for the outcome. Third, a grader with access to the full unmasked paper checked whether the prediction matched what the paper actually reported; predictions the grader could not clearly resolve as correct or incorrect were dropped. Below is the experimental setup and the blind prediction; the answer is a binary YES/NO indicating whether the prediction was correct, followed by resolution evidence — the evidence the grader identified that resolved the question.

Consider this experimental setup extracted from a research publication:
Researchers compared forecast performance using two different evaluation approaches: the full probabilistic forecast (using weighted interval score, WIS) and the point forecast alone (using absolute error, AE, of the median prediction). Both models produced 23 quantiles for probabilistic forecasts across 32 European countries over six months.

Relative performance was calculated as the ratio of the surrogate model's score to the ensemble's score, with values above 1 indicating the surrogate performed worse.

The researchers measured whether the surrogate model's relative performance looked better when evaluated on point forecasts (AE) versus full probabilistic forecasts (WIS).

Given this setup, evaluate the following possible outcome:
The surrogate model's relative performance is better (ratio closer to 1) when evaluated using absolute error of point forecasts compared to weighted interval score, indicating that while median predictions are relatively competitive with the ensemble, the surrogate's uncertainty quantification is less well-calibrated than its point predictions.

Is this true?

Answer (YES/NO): NO